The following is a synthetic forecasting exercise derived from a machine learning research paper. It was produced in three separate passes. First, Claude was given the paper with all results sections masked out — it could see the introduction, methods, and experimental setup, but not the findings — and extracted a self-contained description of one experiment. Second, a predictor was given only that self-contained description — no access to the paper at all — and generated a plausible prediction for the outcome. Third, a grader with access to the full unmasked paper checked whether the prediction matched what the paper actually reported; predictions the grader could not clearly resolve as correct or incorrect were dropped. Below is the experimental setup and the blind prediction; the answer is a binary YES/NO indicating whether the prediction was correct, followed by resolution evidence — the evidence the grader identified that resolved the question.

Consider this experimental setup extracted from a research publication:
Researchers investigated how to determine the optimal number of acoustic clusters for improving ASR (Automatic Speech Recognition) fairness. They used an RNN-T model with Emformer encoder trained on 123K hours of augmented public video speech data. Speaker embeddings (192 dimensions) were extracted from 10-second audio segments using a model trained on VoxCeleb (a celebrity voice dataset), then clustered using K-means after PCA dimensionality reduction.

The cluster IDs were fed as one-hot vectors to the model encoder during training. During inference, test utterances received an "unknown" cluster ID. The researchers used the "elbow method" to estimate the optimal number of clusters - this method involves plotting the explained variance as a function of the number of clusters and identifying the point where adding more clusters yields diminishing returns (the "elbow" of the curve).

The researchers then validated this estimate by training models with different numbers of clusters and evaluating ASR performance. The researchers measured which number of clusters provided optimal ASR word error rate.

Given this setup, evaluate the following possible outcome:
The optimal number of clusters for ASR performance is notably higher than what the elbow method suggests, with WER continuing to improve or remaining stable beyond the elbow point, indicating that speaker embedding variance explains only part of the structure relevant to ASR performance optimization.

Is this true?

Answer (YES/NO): NO